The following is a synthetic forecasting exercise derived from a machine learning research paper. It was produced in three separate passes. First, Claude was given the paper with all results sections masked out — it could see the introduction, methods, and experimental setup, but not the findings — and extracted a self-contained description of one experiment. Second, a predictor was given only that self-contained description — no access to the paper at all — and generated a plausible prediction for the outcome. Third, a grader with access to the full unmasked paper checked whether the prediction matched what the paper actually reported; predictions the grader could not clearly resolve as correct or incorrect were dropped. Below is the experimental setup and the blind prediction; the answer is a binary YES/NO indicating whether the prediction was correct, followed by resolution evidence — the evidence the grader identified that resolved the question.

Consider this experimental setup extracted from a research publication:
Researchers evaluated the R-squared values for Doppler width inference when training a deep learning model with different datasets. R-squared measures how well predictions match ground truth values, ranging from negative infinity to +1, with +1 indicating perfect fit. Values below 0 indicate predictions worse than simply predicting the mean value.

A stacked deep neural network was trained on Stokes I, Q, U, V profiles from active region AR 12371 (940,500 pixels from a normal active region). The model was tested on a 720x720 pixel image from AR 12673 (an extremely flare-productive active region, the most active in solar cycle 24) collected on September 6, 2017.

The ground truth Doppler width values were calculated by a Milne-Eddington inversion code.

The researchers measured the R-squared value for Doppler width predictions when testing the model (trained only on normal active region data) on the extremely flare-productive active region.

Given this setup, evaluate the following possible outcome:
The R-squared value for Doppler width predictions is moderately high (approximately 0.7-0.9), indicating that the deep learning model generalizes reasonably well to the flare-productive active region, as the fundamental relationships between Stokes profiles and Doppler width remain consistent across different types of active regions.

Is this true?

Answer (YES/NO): NO